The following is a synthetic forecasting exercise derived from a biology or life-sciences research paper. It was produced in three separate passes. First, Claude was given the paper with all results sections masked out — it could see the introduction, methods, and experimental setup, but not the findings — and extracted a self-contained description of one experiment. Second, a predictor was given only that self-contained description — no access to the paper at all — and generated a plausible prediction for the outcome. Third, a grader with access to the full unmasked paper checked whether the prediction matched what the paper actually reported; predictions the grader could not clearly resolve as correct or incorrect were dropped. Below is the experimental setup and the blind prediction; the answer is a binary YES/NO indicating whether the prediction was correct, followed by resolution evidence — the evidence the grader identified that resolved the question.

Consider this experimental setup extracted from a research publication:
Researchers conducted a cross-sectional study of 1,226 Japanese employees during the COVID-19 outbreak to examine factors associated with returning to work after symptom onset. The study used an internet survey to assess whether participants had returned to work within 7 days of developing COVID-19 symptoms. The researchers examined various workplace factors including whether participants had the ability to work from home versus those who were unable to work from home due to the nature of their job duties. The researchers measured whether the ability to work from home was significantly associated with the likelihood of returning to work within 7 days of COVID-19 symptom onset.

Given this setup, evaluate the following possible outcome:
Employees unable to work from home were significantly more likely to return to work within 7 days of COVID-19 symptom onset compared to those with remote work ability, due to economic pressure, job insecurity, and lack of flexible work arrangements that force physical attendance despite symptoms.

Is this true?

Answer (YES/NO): YES